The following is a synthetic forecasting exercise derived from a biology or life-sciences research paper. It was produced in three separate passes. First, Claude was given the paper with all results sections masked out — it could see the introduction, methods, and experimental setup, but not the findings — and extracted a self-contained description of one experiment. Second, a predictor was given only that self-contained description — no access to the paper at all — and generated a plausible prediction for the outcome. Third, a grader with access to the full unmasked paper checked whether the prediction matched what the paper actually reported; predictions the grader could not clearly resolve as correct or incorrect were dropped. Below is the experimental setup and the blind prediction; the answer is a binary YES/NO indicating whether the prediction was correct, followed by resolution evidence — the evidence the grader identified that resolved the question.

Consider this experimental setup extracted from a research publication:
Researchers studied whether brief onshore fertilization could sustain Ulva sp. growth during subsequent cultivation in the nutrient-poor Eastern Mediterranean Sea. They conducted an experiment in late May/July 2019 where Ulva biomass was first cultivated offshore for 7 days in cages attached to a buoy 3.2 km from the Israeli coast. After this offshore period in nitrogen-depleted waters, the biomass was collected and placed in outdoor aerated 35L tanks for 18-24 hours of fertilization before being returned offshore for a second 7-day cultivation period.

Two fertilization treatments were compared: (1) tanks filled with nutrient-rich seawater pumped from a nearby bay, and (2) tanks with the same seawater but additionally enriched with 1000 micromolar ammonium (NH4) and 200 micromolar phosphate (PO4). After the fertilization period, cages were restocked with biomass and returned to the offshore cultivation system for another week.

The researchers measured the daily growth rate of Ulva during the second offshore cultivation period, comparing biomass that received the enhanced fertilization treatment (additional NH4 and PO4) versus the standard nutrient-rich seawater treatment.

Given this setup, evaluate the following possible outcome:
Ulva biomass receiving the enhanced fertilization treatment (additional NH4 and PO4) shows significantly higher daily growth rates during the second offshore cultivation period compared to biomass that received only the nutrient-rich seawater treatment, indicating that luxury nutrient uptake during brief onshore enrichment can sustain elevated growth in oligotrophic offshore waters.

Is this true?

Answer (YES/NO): NO